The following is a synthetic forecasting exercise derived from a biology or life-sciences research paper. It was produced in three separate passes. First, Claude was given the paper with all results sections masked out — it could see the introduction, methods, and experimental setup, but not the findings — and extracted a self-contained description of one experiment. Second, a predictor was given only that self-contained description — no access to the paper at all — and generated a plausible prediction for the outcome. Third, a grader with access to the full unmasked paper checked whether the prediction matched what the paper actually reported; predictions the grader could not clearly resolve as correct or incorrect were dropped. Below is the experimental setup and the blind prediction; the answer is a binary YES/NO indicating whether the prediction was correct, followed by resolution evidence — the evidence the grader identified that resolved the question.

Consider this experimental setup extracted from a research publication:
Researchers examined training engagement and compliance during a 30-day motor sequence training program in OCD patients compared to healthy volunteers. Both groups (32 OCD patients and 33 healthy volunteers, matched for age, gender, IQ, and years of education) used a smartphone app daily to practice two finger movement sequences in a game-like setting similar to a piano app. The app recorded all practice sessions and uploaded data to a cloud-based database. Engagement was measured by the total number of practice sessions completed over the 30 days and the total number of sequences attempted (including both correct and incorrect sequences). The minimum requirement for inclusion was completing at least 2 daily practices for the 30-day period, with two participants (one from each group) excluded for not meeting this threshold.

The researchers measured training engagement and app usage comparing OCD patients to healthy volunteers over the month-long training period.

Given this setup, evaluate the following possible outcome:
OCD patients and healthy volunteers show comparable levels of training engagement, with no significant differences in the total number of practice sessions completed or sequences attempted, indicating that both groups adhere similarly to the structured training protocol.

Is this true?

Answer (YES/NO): NO